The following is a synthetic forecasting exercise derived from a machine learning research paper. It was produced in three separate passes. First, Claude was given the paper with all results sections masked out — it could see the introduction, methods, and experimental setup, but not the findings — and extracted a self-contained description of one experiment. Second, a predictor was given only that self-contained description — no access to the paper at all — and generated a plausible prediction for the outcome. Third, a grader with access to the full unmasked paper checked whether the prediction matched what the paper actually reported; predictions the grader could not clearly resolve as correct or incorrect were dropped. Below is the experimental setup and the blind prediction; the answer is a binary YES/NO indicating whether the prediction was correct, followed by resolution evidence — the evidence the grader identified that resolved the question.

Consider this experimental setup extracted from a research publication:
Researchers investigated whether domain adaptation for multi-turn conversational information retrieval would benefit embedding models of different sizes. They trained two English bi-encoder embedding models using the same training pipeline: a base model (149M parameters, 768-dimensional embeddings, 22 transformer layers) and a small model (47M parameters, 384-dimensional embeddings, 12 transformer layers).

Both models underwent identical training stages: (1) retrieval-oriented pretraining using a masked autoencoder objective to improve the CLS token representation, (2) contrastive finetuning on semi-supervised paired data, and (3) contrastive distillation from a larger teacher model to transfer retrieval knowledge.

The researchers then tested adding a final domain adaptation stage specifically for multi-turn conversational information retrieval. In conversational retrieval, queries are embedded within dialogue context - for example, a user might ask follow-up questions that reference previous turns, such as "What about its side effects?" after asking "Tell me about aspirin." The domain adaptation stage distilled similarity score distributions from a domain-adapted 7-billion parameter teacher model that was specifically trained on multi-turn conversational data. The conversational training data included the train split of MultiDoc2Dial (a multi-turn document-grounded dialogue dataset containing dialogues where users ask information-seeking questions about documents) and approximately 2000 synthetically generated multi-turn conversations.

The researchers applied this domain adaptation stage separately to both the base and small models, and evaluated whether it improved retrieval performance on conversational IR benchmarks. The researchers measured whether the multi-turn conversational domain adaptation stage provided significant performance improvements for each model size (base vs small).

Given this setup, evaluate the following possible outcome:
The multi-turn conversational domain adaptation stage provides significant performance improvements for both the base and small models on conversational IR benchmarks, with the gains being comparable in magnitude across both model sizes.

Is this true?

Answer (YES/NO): NO